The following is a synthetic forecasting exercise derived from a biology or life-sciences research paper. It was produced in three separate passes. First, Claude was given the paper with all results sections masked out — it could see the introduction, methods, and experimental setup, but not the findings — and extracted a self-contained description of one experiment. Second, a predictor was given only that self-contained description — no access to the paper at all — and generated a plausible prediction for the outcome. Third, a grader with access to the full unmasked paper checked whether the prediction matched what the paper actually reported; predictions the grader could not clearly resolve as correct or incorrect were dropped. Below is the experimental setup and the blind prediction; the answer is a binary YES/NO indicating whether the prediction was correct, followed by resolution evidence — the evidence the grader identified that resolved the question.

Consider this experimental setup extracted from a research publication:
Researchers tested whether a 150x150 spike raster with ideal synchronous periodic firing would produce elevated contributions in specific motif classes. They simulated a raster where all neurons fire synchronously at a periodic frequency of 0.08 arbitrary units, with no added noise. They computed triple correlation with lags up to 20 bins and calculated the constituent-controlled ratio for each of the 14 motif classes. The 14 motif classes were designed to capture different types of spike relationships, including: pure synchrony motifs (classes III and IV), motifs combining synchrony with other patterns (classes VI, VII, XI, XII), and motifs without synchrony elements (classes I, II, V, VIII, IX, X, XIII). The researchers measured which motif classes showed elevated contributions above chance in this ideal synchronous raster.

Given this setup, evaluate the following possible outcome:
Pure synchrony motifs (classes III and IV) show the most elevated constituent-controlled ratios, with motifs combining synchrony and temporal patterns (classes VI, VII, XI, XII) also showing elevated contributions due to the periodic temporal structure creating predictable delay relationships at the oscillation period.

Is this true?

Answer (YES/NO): YES